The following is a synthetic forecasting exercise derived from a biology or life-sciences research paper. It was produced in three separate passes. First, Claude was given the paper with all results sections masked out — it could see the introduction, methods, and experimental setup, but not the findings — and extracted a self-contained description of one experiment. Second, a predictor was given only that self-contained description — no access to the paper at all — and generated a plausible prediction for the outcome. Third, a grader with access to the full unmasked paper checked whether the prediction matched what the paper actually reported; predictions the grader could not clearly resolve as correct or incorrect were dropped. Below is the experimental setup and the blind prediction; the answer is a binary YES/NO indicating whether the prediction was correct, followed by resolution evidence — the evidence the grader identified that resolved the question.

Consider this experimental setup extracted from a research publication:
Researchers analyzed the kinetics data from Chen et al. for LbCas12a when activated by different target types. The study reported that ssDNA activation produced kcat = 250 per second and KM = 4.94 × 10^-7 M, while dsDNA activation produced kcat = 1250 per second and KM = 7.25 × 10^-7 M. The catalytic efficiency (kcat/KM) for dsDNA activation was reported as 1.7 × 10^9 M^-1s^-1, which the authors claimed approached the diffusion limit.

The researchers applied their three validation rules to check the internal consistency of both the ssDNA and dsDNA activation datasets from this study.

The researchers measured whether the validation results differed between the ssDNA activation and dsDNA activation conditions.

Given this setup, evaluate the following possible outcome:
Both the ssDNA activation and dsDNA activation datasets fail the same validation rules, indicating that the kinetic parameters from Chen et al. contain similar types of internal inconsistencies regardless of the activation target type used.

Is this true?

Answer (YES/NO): YES